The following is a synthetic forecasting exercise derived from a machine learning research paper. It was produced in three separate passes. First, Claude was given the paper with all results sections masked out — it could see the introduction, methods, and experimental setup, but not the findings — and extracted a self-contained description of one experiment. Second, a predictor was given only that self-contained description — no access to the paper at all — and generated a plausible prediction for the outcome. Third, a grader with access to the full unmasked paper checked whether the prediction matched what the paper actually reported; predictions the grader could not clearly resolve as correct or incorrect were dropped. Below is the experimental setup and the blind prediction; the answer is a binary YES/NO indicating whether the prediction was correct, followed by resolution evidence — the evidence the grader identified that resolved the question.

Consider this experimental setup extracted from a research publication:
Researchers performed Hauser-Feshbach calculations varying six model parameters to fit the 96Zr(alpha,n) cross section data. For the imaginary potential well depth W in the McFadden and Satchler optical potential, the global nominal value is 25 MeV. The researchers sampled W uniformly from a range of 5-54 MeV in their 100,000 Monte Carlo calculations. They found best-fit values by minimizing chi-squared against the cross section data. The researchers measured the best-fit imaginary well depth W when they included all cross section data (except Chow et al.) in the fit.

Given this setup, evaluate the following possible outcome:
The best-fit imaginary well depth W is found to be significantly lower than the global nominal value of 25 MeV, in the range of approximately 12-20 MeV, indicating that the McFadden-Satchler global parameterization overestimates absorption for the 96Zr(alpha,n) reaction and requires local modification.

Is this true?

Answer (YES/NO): YES